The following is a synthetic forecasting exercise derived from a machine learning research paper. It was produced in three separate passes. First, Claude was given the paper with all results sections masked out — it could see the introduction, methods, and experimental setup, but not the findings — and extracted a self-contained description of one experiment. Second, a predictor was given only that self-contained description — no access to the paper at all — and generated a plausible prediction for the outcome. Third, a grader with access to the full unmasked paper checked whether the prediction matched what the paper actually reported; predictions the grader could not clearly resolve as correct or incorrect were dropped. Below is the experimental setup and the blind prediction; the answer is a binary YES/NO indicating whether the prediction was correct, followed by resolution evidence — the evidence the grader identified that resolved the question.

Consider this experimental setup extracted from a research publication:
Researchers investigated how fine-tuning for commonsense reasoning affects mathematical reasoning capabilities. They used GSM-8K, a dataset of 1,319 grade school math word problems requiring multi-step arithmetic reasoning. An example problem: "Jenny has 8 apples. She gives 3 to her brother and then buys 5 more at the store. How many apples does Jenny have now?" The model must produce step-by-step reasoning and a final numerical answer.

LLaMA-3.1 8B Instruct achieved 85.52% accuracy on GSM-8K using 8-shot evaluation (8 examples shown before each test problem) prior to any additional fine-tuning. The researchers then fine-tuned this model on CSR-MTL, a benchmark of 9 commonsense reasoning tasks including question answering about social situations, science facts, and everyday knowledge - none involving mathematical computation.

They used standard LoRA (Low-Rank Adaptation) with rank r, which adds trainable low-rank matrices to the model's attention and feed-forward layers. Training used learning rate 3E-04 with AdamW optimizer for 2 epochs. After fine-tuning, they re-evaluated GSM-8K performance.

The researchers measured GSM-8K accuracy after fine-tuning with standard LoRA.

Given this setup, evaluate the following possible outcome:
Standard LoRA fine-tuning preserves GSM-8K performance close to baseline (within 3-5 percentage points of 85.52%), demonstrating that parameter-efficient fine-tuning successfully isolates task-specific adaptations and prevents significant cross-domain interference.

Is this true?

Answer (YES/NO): NO